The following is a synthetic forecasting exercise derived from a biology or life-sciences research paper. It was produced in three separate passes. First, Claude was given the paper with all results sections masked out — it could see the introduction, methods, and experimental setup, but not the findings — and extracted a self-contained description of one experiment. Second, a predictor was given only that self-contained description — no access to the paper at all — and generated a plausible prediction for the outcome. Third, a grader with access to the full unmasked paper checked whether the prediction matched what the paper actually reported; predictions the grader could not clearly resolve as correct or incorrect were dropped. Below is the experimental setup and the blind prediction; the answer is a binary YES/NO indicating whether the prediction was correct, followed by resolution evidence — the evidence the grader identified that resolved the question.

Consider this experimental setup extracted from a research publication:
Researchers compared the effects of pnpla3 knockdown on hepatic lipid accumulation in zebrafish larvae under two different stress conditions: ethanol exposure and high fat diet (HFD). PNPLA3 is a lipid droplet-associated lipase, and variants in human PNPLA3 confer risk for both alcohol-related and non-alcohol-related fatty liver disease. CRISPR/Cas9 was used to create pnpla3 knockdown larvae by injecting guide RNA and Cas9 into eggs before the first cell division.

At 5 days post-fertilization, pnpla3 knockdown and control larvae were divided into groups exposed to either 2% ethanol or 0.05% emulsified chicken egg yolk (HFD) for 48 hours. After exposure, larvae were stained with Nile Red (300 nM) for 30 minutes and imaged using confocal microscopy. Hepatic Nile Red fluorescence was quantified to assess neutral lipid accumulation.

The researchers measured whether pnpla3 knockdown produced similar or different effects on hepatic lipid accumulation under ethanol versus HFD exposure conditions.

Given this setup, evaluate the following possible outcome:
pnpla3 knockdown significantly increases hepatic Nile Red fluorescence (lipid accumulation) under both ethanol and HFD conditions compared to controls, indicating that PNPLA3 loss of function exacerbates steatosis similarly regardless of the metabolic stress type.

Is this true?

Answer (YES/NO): NO